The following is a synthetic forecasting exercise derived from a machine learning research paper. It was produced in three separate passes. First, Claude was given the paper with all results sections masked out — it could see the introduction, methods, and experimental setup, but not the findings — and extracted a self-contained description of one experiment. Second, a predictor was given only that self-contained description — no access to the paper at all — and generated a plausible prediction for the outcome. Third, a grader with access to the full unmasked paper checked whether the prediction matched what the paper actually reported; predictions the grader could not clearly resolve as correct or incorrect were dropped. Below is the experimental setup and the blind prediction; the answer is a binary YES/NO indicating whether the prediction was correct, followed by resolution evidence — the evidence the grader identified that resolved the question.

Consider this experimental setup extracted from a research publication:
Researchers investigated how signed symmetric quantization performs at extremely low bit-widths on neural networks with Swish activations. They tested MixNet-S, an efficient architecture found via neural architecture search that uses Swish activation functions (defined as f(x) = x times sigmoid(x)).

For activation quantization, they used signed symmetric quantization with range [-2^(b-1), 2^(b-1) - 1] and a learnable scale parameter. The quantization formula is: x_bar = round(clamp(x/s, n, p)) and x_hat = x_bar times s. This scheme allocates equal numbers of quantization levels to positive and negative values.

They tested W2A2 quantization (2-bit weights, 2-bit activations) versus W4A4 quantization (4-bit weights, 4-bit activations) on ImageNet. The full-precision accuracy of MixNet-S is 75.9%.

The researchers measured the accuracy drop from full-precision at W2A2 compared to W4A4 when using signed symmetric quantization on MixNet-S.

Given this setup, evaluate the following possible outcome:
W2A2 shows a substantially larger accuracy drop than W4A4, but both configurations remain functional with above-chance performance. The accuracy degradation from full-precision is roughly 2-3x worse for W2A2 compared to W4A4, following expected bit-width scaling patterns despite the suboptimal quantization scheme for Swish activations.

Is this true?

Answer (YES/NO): NO